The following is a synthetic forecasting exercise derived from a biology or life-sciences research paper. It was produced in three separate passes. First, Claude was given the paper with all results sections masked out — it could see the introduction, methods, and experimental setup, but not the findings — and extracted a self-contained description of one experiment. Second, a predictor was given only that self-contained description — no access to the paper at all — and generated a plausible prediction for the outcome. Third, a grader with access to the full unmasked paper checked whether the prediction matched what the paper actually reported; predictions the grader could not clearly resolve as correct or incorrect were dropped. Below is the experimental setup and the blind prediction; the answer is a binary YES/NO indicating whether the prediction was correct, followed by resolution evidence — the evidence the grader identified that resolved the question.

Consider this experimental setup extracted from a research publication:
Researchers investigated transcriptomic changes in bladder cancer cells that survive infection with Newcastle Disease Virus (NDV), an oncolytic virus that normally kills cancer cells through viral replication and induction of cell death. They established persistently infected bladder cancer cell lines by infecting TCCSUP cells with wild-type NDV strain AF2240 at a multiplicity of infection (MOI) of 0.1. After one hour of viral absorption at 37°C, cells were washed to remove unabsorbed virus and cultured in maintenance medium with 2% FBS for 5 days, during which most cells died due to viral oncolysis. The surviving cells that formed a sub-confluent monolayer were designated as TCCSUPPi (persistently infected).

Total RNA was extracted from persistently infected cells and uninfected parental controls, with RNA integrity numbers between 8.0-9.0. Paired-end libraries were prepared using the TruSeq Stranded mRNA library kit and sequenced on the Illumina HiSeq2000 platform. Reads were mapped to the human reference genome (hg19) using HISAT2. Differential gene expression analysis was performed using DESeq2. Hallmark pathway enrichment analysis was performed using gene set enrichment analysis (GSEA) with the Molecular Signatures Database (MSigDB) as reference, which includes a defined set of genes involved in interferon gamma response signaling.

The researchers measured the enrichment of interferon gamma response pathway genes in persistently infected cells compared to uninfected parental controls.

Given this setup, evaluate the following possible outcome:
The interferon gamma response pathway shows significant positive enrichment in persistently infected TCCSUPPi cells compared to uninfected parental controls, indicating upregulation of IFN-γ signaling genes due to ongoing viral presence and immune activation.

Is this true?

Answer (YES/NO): NO